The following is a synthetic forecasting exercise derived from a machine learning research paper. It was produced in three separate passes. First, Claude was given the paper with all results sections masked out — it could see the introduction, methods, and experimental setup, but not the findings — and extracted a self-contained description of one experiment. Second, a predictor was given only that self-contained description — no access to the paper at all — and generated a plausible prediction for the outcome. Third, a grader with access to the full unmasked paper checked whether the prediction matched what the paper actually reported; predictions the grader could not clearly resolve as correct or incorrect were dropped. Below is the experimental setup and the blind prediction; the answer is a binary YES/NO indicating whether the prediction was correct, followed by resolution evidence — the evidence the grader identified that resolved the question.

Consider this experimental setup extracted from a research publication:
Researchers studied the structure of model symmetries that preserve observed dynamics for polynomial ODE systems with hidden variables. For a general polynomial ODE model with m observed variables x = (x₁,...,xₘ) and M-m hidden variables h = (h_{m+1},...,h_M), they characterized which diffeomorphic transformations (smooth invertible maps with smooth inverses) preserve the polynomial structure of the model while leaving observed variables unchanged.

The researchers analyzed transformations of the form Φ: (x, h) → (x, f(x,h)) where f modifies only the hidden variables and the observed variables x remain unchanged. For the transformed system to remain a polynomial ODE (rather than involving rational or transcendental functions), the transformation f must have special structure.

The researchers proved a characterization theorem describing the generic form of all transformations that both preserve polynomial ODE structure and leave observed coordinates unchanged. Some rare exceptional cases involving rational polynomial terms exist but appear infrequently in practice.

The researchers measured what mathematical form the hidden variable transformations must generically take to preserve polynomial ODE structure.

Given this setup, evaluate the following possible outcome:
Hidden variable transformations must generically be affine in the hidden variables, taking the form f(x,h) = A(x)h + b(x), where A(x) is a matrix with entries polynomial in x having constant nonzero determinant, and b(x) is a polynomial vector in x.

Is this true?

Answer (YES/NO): NO